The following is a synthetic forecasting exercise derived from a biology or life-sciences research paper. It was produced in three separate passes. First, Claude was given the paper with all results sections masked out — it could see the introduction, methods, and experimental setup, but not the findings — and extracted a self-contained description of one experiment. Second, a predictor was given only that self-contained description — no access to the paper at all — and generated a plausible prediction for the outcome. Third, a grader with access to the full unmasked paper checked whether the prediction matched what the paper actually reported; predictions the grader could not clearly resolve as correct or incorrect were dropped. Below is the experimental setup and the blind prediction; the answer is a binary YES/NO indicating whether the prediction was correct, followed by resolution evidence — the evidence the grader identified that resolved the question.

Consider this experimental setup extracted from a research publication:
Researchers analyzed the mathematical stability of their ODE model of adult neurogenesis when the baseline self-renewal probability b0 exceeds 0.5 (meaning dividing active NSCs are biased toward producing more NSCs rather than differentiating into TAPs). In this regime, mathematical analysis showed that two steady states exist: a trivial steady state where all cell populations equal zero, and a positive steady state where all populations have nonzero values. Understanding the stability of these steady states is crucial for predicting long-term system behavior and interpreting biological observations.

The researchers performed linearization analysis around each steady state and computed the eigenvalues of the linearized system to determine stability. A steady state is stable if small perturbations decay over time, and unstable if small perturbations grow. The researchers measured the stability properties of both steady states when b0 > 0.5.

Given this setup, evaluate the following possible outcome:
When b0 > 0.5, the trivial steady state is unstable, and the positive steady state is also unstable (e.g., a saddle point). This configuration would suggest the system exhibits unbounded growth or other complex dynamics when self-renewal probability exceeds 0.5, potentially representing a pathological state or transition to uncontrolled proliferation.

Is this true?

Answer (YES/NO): NO